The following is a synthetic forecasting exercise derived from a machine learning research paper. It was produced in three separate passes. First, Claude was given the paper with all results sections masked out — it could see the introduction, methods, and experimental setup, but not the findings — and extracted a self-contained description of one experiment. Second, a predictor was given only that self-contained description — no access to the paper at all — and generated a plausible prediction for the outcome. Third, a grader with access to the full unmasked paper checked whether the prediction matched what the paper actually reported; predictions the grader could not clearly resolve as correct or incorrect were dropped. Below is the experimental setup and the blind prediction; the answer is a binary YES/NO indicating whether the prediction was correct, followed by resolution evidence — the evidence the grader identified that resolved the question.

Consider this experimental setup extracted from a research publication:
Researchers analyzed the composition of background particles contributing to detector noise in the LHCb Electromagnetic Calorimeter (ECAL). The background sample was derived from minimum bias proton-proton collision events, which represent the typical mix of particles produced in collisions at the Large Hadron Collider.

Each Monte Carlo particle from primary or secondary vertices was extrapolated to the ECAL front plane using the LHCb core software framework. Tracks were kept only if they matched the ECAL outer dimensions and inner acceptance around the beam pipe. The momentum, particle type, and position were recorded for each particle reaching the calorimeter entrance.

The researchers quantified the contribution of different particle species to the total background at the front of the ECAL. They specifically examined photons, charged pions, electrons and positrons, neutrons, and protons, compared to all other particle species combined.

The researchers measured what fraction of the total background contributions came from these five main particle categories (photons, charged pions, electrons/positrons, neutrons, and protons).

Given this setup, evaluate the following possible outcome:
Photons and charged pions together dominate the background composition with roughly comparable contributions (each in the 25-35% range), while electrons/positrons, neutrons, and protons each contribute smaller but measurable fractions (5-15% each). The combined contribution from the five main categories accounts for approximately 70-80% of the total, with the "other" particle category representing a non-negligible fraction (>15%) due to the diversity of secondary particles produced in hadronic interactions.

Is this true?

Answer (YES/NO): NO